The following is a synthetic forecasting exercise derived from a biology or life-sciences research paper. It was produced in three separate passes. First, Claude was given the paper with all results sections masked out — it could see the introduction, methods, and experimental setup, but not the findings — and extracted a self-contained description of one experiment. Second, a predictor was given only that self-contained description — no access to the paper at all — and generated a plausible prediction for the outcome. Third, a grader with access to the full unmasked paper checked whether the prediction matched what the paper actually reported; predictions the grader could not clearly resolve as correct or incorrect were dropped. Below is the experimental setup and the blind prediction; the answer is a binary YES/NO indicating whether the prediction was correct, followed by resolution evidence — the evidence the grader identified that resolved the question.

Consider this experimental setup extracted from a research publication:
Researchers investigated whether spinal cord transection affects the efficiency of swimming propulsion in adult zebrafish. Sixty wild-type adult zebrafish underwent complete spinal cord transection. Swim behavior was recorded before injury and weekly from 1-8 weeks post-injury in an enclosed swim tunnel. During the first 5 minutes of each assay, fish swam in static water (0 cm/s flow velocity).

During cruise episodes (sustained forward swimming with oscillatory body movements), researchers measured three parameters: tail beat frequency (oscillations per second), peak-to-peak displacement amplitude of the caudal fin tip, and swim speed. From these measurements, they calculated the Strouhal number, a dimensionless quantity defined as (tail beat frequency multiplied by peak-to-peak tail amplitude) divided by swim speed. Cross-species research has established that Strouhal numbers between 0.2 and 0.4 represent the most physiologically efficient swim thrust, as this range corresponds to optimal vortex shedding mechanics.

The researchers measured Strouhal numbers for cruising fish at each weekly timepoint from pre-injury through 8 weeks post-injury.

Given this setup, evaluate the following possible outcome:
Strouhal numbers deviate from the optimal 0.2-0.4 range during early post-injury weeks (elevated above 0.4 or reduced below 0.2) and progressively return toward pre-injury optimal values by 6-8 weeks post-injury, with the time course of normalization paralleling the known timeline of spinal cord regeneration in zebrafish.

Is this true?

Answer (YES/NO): NO